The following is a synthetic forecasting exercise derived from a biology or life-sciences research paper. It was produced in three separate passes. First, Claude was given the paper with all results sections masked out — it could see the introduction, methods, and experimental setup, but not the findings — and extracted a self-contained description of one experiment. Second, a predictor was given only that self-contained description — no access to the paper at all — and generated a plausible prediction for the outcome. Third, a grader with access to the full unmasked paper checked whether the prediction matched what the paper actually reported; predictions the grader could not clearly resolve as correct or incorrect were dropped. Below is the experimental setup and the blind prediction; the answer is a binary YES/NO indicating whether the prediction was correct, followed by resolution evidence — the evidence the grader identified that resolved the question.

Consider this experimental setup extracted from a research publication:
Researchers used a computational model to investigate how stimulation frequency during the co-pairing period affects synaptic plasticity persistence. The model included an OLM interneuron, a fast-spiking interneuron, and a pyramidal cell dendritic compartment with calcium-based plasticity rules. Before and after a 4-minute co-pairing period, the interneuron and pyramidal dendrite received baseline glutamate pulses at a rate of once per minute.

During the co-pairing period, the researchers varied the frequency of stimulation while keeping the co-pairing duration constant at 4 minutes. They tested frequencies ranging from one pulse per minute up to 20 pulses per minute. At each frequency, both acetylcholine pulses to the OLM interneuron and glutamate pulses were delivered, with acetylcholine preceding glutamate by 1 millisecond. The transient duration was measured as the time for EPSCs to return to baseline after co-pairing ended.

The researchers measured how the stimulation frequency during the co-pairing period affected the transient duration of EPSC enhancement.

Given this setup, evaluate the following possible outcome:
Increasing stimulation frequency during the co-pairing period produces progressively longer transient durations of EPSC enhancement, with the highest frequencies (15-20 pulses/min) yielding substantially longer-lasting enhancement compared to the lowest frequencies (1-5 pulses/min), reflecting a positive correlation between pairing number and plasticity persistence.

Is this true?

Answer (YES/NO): YES